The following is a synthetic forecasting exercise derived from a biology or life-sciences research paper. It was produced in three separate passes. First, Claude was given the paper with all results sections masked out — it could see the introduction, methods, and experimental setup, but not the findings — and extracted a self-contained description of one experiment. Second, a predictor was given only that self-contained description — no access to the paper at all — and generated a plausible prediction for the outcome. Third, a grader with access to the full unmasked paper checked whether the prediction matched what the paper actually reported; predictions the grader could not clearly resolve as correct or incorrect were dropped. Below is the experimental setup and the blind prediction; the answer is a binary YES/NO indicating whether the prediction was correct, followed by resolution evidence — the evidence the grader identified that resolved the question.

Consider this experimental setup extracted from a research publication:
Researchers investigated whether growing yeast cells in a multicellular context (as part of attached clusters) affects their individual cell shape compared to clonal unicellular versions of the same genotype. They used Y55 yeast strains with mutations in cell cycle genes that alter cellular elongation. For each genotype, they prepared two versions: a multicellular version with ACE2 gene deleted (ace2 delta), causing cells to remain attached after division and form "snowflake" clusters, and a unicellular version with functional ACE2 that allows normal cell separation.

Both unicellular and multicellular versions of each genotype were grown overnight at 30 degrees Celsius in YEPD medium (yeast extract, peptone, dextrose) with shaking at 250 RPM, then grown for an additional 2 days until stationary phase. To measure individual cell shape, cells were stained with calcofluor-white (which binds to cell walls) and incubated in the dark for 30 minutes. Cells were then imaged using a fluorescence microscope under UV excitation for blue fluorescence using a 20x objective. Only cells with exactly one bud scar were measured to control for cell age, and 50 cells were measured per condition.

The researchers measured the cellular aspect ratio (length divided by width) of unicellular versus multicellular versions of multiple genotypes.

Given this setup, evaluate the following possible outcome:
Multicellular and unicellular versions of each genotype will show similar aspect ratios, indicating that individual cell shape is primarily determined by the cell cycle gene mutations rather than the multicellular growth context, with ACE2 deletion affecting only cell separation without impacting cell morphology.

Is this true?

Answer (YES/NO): YES